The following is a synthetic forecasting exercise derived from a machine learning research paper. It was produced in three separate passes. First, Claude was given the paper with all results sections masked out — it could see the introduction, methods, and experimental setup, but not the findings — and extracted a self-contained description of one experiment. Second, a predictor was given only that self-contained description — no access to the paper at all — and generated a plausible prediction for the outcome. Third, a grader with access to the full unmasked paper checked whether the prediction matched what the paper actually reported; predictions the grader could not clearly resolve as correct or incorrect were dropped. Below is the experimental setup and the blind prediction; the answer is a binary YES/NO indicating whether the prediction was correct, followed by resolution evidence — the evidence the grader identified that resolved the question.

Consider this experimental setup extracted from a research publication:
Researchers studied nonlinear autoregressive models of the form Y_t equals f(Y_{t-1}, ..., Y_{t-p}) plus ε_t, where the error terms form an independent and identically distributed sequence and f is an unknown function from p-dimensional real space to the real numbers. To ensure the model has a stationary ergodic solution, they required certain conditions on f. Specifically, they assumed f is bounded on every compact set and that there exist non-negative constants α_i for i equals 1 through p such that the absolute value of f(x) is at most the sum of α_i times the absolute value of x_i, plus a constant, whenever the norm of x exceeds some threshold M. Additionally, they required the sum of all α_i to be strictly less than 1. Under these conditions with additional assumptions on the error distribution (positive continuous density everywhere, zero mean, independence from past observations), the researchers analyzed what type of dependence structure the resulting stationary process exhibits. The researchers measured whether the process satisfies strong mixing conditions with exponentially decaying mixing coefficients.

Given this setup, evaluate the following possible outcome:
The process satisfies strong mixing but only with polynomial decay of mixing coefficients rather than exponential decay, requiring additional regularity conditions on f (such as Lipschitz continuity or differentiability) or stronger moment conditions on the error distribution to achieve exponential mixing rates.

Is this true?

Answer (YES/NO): NO